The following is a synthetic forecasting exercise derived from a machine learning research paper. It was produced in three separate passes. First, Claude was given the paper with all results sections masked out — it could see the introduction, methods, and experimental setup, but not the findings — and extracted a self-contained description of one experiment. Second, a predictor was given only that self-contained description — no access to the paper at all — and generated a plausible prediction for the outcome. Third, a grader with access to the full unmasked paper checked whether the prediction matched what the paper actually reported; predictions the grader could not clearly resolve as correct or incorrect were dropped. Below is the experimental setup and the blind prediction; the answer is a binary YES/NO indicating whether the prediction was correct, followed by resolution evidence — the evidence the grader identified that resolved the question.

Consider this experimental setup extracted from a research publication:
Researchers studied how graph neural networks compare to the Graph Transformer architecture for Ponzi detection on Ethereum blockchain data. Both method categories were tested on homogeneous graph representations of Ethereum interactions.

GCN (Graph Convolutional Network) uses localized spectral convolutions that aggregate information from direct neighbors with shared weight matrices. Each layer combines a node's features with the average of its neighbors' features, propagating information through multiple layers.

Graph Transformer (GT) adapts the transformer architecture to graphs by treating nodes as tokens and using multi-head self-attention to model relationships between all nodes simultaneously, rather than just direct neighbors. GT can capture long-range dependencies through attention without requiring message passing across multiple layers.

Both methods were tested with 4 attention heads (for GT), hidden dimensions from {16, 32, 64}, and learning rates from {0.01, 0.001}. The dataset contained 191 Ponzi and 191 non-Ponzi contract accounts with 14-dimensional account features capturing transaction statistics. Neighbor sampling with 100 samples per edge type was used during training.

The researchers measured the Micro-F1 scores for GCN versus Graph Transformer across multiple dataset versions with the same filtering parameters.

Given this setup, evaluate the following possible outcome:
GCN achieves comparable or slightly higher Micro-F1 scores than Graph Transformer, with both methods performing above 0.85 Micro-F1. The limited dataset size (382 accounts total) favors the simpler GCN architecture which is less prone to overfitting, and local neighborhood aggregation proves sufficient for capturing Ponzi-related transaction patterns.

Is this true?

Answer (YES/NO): NO